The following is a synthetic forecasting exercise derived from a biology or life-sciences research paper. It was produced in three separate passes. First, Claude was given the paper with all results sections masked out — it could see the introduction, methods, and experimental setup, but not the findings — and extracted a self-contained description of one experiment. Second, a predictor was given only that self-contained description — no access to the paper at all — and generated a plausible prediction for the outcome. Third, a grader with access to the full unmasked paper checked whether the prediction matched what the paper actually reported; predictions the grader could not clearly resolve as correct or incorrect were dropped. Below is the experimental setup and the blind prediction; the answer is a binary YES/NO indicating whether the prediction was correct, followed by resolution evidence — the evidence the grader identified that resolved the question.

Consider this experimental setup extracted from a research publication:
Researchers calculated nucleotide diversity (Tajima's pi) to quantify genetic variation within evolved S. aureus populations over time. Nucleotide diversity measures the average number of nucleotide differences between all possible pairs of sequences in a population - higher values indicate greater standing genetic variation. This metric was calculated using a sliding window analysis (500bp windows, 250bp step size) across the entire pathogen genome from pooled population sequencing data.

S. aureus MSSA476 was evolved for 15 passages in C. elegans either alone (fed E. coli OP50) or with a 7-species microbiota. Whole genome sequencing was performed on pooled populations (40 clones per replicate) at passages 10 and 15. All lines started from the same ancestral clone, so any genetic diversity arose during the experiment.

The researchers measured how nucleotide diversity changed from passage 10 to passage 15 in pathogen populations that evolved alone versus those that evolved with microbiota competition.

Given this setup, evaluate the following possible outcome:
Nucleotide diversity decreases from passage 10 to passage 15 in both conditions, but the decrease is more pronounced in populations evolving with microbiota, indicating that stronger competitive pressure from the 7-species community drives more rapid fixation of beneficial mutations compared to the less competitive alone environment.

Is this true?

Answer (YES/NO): NO